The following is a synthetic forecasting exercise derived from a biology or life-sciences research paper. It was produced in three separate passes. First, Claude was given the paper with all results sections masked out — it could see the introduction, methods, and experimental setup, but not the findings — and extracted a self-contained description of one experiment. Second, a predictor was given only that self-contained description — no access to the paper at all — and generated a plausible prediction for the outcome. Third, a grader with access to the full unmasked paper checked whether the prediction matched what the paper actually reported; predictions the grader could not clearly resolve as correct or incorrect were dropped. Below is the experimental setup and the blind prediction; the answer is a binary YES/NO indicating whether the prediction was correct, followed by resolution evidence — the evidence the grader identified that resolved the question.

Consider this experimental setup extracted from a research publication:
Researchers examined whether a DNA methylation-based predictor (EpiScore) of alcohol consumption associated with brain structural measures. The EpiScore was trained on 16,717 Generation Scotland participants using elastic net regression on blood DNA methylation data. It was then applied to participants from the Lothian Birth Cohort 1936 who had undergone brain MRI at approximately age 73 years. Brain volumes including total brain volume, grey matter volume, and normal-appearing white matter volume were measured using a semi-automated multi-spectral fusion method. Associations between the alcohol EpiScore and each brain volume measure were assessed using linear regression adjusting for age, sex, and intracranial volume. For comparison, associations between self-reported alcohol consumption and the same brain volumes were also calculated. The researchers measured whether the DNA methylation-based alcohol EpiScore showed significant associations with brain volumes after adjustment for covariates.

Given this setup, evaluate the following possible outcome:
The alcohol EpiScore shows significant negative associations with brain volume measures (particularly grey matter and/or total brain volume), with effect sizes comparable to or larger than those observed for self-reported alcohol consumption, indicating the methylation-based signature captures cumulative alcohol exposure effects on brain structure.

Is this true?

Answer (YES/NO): YES